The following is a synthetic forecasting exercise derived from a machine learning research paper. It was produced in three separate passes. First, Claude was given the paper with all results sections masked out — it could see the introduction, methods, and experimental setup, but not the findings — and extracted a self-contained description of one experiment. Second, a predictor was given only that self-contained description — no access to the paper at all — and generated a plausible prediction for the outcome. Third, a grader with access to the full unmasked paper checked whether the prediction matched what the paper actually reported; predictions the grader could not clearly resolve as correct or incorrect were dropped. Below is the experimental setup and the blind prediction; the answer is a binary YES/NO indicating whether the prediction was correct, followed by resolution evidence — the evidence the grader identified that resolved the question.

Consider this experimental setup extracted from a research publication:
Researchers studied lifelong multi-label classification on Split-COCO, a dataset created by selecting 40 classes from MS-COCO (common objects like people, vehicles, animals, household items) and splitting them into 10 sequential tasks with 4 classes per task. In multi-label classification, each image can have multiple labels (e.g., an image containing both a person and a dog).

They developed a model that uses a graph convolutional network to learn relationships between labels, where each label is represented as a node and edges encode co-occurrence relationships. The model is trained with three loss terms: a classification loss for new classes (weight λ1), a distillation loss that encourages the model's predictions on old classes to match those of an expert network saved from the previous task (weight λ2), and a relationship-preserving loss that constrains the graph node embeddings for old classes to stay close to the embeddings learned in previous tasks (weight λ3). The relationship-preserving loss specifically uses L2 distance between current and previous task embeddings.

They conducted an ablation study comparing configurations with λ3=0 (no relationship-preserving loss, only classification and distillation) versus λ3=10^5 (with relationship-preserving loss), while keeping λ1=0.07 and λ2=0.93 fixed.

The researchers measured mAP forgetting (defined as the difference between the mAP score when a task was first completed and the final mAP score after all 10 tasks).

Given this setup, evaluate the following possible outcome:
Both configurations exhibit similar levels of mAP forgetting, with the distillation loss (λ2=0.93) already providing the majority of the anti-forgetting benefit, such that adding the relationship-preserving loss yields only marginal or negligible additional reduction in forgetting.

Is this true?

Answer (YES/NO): NO